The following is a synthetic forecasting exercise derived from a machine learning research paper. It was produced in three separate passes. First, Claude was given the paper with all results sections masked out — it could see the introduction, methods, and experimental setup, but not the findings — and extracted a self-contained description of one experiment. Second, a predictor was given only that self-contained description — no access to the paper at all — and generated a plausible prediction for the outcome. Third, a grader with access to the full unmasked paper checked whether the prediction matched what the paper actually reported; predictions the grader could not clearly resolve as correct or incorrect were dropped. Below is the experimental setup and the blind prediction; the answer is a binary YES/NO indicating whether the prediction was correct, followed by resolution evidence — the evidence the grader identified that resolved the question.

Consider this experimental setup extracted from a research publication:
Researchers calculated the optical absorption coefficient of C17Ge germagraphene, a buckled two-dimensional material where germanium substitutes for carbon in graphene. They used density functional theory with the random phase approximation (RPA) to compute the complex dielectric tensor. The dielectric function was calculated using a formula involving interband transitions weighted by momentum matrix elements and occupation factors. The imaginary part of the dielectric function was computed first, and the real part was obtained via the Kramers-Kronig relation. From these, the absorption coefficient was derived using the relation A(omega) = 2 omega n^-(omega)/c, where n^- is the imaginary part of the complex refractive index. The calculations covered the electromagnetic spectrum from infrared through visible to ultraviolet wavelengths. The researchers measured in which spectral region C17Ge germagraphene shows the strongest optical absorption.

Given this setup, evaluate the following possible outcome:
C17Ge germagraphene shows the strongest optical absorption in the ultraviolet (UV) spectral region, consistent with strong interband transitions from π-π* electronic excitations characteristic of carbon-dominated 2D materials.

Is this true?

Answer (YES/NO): NO